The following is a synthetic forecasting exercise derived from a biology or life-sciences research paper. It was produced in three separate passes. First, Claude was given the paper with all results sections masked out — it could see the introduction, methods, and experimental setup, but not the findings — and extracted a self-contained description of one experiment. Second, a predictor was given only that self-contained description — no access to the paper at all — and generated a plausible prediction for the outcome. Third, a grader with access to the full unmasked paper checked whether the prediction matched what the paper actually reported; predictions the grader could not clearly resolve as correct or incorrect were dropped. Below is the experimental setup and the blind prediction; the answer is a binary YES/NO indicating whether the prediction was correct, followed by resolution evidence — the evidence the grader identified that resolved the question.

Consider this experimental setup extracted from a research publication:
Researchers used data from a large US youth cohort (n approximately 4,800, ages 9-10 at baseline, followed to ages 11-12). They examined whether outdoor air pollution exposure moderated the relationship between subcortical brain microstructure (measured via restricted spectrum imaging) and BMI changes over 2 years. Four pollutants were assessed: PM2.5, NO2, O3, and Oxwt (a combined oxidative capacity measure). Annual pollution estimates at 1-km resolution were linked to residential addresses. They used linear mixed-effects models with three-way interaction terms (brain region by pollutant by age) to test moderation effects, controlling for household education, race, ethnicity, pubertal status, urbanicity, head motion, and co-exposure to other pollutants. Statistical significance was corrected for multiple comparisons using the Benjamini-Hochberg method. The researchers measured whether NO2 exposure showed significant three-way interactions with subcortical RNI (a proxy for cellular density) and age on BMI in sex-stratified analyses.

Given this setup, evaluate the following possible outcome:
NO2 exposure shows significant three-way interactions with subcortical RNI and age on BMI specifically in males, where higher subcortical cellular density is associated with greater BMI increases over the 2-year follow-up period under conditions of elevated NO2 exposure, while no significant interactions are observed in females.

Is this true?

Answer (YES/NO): NO